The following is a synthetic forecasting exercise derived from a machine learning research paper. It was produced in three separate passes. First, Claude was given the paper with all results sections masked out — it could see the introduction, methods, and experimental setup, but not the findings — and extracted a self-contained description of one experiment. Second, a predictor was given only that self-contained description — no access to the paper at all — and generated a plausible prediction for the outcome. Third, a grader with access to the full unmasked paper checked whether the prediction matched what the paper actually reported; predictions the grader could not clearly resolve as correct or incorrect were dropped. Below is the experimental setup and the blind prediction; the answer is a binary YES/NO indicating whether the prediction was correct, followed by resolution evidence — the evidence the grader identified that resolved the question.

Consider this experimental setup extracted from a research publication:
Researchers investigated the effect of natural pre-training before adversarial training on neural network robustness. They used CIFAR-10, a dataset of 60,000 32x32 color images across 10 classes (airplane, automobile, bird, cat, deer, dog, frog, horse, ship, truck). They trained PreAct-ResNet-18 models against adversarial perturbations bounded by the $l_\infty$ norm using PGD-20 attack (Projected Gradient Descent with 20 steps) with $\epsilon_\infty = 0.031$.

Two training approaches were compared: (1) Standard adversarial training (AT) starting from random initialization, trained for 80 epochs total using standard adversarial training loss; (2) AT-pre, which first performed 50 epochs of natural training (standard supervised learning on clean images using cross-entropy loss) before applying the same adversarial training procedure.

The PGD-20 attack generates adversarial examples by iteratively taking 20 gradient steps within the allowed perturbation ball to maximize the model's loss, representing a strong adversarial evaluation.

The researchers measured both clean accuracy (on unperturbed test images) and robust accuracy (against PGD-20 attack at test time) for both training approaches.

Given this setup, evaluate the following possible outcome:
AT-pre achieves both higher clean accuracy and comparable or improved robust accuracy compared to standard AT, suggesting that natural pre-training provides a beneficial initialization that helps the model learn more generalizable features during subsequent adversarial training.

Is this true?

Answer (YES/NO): YES